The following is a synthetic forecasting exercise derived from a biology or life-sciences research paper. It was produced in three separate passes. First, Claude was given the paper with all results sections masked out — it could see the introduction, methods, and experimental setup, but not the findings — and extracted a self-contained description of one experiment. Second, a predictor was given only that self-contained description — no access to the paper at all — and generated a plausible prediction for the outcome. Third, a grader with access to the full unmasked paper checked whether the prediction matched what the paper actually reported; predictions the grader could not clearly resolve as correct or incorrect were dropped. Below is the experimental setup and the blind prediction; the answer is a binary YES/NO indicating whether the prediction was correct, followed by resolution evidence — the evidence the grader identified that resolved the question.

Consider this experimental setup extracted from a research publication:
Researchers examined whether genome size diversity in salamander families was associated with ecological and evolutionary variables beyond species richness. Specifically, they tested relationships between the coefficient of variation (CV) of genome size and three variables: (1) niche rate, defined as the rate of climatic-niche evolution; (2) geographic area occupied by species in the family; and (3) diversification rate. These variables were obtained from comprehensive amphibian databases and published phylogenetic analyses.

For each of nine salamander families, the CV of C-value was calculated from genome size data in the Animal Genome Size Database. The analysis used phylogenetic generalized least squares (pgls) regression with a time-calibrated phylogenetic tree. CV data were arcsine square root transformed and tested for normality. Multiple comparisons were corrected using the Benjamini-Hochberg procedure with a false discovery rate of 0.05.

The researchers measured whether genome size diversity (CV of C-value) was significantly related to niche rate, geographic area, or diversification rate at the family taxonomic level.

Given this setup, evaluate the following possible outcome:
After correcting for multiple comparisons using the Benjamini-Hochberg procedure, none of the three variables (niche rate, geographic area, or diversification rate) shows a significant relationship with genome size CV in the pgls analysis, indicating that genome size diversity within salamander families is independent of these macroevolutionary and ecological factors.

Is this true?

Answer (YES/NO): YES